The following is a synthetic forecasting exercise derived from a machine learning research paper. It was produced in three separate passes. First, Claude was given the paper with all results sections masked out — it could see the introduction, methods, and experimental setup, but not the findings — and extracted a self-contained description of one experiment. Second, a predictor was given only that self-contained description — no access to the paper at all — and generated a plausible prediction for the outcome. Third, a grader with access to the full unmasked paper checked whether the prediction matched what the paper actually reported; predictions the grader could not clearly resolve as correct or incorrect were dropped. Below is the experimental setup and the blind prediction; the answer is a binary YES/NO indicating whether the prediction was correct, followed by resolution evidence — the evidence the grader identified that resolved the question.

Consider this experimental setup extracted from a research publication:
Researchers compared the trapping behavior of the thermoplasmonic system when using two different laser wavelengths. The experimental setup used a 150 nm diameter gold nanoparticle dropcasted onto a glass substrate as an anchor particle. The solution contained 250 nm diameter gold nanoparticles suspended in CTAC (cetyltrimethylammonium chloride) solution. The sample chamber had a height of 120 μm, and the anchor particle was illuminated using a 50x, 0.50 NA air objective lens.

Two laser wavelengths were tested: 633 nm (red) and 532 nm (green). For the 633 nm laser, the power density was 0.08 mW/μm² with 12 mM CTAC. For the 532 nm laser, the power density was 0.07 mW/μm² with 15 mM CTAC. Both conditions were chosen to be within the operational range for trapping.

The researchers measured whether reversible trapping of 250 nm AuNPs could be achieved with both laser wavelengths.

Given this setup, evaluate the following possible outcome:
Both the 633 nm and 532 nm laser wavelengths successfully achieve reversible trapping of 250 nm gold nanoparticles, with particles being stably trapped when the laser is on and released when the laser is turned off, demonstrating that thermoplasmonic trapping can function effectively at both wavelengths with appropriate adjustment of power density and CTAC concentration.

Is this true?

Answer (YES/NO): YES